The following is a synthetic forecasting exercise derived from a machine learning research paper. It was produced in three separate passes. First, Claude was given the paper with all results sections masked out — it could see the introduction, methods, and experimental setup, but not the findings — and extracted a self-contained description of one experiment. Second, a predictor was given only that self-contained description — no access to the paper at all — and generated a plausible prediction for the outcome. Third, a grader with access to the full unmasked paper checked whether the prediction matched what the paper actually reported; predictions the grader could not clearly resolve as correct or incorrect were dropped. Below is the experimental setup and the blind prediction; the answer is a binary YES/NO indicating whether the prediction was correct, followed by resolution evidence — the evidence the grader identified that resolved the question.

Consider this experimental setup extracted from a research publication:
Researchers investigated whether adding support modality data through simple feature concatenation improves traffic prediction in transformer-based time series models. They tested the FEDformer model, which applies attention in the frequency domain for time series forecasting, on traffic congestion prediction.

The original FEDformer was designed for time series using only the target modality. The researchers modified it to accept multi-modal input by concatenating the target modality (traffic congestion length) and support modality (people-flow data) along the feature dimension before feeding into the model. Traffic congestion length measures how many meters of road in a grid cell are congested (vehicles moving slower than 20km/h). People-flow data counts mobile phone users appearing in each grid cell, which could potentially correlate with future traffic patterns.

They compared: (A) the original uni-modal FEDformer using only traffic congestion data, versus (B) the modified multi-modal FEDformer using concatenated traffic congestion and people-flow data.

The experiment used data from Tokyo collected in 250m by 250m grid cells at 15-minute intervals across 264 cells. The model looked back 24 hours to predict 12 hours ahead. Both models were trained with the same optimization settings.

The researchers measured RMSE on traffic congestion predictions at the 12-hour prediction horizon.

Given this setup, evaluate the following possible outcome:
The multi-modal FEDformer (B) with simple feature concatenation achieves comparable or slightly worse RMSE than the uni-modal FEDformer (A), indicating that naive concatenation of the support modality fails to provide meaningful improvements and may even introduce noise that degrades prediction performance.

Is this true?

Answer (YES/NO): YES